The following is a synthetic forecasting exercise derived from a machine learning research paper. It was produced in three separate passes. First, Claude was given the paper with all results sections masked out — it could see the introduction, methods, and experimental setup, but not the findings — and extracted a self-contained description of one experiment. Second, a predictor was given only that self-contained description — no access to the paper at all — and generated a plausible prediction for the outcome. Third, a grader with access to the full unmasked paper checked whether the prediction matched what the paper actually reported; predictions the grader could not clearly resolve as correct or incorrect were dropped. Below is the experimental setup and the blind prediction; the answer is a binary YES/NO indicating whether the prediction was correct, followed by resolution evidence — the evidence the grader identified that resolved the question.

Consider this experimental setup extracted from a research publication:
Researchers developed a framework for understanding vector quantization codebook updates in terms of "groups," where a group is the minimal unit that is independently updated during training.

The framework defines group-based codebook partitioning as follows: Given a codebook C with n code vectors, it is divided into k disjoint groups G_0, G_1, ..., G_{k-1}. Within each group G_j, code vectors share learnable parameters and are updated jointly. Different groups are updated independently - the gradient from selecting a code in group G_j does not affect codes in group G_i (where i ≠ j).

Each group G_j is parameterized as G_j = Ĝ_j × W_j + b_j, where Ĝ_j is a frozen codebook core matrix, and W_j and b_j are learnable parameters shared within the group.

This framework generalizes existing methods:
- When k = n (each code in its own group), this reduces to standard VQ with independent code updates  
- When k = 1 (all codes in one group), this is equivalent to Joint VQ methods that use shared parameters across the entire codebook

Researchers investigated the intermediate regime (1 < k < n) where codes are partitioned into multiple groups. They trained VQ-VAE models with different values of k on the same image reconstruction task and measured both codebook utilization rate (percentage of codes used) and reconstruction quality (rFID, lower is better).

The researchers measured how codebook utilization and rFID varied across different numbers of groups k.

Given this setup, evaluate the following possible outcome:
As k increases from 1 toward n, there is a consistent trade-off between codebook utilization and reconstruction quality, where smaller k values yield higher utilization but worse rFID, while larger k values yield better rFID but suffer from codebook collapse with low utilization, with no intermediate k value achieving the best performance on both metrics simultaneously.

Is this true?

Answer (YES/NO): NO